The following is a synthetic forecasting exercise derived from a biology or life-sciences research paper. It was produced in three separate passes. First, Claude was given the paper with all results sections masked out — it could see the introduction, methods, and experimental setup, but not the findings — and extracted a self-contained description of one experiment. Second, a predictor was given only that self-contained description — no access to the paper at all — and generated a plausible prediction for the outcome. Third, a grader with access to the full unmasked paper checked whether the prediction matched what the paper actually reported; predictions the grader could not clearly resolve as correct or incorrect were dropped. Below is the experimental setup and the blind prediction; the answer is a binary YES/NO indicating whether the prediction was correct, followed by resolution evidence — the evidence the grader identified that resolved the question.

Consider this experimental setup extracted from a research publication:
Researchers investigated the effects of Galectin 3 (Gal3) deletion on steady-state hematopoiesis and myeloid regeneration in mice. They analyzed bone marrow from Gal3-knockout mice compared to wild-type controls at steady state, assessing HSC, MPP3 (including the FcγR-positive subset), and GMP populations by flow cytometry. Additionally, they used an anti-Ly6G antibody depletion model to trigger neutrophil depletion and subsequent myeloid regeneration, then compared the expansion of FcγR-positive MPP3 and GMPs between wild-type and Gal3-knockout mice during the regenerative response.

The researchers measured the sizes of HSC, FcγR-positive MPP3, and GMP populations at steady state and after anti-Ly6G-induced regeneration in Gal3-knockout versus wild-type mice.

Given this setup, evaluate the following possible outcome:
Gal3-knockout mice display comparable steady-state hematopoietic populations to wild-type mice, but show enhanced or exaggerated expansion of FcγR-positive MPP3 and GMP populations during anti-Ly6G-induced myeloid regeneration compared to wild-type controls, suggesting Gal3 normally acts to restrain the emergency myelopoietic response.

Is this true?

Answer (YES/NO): NO